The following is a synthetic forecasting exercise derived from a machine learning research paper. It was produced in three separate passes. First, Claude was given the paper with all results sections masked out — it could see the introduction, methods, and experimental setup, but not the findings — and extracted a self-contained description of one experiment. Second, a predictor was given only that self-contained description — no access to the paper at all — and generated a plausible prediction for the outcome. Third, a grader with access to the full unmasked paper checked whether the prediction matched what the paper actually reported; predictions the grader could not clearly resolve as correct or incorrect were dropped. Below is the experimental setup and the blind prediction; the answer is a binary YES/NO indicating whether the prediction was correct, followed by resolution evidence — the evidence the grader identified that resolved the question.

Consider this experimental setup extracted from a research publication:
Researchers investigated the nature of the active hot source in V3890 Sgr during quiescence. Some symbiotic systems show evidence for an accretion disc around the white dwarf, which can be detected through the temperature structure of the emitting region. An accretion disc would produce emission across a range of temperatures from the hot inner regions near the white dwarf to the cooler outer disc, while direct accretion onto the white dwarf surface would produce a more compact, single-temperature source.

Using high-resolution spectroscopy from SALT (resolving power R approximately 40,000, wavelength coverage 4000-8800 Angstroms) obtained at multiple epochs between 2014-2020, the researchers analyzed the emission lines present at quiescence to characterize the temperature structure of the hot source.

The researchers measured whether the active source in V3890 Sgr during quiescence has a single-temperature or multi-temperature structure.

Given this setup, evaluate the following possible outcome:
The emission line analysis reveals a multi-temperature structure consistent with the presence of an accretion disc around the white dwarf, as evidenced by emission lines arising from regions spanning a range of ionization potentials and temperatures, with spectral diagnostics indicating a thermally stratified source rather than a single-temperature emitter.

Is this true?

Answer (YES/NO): YES